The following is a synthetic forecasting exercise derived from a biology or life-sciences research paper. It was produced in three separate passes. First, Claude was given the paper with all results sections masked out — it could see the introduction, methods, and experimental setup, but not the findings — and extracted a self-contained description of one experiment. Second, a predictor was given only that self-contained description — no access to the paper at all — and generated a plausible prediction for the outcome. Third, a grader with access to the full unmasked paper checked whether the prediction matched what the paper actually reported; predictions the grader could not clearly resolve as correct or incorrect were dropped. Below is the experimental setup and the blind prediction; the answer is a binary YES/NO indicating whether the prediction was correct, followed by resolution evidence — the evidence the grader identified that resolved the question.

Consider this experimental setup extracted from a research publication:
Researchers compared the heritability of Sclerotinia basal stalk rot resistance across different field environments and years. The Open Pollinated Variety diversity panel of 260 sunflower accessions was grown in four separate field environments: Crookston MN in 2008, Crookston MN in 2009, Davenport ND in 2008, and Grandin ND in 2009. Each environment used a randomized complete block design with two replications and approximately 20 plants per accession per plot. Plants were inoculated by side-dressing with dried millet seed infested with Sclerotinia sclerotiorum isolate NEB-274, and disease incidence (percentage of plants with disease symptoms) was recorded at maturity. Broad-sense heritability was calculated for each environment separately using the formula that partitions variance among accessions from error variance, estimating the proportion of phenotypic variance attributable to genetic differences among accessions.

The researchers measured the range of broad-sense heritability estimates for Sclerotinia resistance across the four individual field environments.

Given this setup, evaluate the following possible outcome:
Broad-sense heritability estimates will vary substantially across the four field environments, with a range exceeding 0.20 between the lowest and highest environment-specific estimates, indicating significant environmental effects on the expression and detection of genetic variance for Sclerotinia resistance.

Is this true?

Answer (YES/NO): YES